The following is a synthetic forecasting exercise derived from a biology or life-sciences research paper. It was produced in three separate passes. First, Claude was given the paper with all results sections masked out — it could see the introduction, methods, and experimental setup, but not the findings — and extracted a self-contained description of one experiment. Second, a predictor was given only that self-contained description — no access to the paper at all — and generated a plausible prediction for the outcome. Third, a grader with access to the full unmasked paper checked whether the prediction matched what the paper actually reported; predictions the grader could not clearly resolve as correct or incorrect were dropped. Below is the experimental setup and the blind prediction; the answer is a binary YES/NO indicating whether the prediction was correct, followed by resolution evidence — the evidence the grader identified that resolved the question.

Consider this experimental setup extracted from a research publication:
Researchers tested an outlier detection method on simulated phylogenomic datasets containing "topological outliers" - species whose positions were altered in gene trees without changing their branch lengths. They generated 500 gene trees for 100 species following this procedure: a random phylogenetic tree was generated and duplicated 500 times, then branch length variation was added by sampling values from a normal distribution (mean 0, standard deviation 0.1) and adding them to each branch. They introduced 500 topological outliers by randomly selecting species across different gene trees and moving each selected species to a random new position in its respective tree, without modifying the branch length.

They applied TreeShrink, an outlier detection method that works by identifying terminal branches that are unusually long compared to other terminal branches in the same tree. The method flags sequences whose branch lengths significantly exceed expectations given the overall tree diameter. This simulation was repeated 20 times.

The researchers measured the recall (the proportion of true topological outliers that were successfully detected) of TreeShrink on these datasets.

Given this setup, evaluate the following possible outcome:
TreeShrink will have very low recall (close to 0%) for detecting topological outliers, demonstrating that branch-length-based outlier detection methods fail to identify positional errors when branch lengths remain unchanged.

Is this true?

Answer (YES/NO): YES